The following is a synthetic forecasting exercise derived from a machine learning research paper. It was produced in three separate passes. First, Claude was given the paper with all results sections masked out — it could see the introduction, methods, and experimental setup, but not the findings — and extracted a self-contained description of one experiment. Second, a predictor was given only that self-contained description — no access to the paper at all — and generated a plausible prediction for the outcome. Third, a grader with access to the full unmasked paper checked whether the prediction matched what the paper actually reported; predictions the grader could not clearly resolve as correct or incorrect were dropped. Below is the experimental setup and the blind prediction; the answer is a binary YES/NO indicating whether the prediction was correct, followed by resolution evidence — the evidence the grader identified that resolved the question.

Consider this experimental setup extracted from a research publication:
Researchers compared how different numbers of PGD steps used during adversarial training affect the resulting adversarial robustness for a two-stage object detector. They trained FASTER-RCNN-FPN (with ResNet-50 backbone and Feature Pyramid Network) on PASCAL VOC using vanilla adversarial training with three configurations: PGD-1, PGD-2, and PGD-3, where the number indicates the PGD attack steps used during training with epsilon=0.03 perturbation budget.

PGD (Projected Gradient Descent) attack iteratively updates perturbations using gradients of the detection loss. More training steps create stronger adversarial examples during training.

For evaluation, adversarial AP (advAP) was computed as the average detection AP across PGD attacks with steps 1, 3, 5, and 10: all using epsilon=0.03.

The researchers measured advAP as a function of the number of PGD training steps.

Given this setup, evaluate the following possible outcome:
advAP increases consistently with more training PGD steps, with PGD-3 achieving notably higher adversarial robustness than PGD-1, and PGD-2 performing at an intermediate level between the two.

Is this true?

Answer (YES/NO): NO